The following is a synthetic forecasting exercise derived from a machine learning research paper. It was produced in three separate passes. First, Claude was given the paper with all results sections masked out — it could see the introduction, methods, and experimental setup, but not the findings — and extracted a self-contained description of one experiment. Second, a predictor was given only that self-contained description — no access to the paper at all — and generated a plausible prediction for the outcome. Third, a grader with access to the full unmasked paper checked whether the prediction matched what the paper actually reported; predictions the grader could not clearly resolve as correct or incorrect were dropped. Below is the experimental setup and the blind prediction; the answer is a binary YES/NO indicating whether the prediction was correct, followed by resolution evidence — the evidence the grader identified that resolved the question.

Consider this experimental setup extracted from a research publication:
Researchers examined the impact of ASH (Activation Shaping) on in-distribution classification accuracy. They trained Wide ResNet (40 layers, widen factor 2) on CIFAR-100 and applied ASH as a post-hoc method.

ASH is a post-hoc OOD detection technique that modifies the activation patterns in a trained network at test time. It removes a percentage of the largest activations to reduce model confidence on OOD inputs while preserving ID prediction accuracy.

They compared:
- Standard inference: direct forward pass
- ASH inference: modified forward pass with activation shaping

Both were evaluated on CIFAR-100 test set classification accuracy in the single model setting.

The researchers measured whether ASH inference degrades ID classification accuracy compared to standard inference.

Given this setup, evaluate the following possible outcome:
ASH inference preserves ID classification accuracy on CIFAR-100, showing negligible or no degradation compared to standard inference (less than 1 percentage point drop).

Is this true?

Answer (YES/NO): YES